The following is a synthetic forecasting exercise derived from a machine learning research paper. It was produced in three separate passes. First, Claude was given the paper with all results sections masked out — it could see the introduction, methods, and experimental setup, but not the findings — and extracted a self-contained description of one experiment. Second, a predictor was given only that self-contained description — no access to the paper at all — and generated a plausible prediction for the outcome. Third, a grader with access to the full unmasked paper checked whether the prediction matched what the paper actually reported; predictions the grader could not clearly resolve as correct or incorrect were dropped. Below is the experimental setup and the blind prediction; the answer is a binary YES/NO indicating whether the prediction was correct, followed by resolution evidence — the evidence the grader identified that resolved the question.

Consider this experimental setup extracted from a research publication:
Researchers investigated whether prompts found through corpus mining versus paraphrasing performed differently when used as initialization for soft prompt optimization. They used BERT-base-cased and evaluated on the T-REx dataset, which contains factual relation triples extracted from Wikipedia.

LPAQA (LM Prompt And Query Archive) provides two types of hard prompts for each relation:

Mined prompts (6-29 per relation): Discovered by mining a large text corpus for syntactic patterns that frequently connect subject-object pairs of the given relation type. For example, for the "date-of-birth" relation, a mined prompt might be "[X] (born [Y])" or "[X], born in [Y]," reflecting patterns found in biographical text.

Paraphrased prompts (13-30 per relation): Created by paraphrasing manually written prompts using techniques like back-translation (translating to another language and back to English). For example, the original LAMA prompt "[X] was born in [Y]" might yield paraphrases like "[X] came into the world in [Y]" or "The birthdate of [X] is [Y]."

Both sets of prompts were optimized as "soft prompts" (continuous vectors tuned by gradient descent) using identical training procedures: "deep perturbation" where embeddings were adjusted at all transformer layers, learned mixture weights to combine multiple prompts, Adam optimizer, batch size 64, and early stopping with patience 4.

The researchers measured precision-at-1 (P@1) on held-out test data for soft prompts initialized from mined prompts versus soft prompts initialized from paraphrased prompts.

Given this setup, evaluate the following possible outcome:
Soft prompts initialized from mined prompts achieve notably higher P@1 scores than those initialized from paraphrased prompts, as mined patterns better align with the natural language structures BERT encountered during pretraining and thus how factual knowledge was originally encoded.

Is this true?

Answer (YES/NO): YES